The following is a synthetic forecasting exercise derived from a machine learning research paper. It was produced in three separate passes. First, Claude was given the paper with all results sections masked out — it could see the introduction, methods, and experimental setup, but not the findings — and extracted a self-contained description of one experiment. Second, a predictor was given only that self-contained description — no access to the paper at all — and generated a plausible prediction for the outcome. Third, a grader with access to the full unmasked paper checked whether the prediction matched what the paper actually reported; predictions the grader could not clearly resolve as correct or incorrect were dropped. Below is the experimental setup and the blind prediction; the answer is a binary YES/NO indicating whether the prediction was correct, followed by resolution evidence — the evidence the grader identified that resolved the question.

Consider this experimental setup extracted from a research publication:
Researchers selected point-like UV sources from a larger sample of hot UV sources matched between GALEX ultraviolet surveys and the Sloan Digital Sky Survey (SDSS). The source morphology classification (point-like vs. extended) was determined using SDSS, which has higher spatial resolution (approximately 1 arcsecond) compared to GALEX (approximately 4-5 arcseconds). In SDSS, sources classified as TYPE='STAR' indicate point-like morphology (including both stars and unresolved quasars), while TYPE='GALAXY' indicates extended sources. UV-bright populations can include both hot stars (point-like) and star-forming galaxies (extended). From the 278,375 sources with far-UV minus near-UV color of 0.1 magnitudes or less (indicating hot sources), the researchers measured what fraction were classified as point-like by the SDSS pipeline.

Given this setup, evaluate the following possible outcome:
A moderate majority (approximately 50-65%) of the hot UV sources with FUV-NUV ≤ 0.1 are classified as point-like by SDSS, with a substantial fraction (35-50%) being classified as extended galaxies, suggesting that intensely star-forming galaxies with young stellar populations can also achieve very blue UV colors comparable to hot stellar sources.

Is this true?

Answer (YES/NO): NO